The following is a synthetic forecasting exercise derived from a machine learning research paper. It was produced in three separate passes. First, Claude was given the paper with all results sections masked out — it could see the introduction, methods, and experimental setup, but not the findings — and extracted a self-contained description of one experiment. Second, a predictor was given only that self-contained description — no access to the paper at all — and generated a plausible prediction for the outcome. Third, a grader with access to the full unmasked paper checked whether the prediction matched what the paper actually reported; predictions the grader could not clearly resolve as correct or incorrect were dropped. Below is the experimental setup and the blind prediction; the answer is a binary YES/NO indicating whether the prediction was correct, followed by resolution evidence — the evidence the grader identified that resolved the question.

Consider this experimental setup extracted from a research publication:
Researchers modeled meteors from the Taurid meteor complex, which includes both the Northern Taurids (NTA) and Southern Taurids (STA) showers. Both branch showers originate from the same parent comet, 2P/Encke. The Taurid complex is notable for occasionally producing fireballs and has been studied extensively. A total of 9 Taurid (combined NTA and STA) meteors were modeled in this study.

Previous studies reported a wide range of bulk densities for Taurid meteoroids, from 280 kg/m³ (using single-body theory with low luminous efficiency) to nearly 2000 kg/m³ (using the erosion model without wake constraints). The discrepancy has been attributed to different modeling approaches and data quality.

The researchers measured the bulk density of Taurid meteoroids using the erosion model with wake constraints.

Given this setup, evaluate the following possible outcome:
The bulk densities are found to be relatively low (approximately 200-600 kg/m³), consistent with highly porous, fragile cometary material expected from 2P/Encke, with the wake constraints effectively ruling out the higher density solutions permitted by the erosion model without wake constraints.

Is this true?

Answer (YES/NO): NO